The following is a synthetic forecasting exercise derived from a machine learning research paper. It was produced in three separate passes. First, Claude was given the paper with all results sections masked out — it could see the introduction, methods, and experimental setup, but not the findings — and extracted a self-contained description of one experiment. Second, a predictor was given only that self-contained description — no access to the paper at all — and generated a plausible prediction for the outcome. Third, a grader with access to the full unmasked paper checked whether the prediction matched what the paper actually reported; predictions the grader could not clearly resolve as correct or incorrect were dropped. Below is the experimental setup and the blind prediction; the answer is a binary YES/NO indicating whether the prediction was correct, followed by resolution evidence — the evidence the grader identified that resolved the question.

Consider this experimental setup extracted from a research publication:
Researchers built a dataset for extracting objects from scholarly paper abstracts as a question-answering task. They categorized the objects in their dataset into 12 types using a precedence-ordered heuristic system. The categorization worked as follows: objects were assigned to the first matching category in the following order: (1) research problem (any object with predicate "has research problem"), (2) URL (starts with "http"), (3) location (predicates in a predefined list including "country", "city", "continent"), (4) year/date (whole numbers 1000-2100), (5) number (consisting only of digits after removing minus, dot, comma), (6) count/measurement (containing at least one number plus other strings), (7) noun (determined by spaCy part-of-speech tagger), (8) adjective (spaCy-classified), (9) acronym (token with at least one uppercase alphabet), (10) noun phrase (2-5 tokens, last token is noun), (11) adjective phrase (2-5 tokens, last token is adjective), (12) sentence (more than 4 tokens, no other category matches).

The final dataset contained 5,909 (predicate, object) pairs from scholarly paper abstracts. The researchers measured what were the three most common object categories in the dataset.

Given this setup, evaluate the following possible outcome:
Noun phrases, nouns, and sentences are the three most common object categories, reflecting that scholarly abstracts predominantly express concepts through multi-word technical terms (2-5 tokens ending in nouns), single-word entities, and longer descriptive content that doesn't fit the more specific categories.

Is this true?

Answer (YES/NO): NO